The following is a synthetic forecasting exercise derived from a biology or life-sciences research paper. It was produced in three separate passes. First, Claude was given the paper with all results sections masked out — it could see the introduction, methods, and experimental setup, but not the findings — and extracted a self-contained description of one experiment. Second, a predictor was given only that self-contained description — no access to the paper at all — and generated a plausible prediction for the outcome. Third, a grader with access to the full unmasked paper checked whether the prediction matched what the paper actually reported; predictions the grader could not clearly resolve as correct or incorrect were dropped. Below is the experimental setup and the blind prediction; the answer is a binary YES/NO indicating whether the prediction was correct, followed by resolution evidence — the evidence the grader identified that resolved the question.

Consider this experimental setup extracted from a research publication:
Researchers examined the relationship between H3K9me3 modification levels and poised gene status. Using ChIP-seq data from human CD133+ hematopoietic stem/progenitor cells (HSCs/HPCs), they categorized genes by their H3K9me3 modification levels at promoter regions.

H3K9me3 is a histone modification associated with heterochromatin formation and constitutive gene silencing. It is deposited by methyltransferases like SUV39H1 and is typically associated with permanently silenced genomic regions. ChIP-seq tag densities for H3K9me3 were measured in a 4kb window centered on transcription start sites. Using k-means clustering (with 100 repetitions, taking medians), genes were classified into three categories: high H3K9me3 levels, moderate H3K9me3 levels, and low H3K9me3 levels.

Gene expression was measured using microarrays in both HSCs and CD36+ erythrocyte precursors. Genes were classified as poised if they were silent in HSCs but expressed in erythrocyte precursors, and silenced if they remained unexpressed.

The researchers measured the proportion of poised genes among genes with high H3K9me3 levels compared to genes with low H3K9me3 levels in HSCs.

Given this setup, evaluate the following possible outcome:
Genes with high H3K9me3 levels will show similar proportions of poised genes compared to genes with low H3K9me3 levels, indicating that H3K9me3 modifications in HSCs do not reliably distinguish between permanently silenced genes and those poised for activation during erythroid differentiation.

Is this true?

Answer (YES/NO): NO